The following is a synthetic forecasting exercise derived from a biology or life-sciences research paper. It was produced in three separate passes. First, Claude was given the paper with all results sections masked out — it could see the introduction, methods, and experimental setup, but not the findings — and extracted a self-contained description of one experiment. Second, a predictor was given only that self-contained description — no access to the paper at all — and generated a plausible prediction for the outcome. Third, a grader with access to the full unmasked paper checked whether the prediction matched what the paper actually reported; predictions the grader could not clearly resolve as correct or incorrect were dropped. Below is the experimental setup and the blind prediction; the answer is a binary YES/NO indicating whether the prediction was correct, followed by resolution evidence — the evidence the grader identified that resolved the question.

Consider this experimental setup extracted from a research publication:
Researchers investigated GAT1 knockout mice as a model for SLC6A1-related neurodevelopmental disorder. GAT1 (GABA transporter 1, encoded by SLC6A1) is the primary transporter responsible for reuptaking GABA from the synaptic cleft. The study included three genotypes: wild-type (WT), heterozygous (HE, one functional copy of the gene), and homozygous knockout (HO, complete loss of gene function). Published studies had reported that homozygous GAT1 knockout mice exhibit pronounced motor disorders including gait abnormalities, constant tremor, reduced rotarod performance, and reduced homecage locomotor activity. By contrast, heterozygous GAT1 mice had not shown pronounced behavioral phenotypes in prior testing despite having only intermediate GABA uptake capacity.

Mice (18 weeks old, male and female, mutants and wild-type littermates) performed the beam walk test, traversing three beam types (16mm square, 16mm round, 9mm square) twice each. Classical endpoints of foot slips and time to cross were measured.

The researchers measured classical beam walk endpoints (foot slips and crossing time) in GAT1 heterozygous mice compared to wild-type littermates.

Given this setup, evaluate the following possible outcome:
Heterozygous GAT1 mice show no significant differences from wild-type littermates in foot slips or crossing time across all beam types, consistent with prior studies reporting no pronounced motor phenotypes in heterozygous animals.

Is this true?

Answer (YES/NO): YES